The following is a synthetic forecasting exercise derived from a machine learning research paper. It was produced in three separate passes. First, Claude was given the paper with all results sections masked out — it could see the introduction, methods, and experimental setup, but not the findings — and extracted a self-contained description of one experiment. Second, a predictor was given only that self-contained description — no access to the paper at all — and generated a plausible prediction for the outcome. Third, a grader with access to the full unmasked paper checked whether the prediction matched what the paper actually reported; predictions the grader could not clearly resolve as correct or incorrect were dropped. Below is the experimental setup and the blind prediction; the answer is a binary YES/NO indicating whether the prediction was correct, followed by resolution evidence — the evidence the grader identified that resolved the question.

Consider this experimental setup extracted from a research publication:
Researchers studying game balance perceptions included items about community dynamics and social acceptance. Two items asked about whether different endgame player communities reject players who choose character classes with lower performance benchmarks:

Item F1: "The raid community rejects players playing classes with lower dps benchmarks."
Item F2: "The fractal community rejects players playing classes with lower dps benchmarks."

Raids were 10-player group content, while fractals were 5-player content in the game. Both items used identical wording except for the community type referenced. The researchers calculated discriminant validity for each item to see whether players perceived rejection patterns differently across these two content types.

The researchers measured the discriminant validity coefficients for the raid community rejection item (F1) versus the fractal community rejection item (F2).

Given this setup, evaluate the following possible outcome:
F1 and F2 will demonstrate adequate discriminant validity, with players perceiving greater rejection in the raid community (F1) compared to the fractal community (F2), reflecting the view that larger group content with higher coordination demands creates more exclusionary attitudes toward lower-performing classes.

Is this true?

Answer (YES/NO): NO